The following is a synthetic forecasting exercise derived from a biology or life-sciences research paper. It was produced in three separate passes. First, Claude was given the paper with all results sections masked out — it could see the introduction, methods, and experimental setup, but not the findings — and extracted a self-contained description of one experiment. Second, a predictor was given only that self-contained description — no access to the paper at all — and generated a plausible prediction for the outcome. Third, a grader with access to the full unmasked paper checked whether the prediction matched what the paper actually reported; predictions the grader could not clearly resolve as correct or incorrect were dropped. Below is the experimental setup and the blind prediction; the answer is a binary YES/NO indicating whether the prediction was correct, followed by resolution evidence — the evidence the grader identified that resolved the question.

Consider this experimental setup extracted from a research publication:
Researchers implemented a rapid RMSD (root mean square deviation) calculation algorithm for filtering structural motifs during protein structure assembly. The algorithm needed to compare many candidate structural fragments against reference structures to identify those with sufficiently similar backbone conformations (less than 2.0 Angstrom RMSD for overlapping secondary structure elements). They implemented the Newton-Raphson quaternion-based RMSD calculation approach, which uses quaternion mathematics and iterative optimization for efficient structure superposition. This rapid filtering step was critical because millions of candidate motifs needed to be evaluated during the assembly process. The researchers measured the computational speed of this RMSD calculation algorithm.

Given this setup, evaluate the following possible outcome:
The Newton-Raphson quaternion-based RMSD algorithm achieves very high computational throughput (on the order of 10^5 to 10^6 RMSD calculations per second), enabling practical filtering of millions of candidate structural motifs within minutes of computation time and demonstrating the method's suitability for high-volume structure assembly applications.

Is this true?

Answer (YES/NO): NO